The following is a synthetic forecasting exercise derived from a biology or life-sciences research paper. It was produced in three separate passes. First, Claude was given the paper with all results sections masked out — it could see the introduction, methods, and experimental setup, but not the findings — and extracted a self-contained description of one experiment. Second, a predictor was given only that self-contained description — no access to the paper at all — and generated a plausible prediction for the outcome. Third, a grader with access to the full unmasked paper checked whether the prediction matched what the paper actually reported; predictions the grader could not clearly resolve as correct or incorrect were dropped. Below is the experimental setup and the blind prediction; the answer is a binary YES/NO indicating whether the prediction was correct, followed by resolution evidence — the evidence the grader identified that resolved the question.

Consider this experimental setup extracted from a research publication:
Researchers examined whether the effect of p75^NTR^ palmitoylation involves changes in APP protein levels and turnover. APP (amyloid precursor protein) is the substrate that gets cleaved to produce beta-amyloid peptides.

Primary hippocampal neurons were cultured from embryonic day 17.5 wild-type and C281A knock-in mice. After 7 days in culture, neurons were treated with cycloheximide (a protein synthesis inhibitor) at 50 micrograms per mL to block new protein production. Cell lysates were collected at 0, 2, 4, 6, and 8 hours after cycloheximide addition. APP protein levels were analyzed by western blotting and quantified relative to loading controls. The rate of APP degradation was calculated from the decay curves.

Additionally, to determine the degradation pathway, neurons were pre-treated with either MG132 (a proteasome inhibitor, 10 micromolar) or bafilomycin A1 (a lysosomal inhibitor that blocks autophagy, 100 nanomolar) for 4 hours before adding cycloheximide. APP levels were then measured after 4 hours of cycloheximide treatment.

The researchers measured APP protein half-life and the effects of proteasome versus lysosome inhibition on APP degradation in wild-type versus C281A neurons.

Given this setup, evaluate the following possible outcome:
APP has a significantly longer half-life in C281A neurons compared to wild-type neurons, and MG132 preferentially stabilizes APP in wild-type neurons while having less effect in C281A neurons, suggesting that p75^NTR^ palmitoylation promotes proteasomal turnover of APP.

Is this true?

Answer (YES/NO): NO